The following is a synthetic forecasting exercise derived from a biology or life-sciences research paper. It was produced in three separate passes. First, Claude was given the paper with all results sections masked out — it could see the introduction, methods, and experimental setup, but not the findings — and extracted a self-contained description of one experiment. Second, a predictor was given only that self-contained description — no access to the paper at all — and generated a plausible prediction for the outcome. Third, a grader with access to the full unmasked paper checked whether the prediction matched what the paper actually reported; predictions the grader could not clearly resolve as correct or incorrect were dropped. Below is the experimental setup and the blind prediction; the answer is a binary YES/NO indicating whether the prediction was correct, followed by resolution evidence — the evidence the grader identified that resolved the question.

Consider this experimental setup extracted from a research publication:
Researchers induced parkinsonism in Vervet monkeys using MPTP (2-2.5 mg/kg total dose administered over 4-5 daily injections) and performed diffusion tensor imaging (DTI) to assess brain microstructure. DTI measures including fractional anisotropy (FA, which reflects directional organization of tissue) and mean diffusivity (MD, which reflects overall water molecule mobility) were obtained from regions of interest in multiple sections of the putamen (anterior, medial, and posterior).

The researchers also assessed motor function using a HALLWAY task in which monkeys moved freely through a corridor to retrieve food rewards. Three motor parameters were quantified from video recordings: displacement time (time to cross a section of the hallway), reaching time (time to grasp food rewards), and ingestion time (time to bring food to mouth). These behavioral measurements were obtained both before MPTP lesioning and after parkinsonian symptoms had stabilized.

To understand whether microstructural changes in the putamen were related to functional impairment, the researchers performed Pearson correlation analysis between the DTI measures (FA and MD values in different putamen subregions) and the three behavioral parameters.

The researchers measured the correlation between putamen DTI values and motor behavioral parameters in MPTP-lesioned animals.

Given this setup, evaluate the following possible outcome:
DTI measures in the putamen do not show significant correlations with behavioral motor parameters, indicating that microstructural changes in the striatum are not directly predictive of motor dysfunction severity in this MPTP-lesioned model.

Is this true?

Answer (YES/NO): NO